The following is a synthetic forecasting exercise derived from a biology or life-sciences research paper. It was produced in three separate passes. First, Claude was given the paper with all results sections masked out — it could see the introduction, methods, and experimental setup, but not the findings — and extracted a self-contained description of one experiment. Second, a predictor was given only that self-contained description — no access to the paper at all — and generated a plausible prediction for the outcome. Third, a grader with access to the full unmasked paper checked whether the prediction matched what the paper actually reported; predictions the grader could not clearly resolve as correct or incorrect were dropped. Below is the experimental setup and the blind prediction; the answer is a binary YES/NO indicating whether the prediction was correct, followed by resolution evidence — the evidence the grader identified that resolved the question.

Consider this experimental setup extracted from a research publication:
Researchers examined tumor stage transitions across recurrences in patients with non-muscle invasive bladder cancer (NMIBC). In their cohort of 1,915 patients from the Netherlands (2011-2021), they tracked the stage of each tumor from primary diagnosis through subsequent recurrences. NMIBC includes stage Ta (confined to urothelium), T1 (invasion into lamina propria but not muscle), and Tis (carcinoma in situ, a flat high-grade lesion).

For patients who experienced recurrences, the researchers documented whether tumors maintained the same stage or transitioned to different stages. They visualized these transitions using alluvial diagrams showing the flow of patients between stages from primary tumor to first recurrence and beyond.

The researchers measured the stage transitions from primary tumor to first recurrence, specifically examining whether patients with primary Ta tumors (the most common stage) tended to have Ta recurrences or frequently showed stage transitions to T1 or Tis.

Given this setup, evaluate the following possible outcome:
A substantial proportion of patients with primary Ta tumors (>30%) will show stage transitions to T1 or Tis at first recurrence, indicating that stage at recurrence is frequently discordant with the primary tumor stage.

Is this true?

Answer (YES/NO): NO